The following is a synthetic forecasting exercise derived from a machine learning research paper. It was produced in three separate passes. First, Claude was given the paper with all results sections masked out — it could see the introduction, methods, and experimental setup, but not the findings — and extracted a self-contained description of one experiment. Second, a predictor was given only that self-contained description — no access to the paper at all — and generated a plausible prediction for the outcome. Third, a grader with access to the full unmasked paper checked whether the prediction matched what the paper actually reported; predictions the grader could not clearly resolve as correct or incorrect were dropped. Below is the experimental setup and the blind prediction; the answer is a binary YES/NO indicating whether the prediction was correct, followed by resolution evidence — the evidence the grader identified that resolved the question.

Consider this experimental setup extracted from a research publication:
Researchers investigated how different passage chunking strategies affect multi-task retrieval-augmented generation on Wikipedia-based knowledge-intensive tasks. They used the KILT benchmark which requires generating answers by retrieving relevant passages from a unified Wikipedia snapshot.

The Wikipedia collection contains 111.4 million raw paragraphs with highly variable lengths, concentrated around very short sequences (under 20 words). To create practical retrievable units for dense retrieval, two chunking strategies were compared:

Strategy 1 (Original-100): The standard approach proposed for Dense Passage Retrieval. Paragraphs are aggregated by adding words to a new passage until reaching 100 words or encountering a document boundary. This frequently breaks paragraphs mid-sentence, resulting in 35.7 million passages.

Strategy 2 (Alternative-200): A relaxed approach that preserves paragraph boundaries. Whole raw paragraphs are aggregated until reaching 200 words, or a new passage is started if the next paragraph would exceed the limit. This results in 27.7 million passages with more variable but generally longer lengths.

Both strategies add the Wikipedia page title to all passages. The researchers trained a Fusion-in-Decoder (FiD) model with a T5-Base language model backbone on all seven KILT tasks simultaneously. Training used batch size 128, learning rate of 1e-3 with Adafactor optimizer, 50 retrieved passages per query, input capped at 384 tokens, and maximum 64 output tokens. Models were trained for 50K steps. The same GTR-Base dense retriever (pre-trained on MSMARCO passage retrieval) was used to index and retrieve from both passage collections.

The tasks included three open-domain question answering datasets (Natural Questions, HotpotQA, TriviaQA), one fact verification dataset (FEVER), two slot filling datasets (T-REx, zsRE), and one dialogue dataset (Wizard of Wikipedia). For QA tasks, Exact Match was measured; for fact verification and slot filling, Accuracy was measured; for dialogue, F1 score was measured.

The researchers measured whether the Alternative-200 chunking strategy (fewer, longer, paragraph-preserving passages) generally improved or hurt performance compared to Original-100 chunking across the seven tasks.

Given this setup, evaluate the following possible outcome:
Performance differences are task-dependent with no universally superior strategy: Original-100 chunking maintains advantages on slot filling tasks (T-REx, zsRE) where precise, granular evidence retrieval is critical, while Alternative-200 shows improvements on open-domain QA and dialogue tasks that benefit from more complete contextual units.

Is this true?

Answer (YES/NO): NO